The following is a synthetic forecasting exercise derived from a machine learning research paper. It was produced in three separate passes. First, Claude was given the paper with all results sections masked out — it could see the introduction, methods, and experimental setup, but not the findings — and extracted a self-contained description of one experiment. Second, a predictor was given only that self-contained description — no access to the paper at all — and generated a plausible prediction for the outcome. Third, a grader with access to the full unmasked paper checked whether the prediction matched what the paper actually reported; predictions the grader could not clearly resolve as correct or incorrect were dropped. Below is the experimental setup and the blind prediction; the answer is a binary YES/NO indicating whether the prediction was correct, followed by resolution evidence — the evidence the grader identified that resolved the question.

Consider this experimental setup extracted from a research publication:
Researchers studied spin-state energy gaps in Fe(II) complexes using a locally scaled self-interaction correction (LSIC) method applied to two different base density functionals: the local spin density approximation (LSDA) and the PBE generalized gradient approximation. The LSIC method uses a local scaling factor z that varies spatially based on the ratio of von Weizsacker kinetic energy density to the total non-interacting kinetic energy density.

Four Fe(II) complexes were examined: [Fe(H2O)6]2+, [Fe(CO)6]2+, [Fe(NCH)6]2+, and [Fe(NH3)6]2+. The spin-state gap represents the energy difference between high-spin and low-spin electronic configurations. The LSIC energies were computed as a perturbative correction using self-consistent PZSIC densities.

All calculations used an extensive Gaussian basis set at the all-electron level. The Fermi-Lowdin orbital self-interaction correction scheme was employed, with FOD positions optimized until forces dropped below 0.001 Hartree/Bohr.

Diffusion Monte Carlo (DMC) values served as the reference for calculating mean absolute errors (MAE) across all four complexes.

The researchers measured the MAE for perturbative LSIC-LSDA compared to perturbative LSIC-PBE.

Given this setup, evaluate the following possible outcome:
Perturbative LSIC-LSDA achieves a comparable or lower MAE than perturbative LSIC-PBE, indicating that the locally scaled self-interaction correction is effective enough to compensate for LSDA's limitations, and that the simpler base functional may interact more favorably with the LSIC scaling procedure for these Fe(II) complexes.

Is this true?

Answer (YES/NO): YES